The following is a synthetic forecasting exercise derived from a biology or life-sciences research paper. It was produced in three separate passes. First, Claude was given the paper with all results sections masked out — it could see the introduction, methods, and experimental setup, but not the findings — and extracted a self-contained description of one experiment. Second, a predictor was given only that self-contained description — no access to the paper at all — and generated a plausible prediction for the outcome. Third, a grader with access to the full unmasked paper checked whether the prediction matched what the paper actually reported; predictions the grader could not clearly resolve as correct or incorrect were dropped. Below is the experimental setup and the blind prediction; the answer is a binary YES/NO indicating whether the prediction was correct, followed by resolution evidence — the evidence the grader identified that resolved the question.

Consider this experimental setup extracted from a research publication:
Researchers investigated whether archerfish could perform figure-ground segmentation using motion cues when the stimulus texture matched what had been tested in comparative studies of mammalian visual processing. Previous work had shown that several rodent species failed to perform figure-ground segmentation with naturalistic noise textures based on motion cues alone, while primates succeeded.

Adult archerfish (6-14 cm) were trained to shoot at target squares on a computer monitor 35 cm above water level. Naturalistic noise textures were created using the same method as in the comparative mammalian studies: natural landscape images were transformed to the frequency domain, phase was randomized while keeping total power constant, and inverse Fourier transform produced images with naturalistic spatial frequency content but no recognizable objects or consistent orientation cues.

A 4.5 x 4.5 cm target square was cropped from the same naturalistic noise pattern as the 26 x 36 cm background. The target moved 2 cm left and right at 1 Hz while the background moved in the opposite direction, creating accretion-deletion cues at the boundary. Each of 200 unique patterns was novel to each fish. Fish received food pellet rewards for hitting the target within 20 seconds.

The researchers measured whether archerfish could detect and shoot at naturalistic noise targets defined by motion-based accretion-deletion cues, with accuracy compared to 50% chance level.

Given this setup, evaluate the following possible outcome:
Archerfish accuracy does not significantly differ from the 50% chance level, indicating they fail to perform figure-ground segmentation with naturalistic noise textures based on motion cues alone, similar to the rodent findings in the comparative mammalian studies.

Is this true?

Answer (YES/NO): NO